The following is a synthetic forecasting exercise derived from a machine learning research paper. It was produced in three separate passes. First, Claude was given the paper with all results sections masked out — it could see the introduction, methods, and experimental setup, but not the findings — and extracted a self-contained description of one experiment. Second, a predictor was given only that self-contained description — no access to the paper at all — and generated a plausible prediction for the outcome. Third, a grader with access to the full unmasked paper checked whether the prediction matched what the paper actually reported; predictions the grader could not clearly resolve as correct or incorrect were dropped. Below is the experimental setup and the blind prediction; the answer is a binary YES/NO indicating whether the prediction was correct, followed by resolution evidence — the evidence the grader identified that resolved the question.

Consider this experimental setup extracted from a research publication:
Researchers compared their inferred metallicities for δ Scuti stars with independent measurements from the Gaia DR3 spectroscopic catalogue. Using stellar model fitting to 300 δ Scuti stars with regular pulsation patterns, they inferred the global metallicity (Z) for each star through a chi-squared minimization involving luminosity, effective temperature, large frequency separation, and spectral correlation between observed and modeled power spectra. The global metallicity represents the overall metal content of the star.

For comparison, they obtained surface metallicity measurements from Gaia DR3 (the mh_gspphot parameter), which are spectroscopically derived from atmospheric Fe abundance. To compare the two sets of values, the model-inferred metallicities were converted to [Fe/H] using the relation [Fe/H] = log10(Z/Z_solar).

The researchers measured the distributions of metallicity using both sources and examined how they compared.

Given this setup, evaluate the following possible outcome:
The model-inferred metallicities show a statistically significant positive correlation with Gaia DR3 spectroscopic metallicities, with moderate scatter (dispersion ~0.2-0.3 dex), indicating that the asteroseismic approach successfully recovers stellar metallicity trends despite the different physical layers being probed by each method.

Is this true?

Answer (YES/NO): NO